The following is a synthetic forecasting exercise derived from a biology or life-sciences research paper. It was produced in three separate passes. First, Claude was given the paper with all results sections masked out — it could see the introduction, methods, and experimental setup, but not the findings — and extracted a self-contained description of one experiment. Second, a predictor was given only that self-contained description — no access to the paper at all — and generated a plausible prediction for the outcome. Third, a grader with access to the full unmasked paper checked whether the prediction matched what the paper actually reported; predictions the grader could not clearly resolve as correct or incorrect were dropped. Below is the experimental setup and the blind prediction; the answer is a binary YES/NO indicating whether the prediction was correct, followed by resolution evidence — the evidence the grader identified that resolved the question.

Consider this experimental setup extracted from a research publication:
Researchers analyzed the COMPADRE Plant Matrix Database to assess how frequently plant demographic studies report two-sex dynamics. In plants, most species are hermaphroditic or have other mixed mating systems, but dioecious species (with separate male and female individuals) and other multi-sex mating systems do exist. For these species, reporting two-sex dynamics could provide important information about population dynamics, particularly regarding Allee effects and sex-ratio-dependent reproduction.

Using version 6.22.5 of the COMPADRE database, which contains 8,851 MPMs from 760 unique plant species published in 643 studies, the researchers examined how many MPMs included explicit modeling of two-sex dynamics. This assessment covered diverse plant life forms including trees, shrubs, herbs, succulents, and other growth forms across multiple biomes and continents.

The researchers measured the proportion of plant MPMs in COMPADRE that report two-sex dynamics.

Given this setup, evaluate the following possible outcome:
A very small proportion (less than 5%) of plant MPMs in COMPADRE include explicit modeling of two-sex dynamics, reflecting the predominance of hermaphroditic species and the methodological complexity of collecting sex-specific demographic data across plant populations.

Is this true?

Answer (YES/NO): YES